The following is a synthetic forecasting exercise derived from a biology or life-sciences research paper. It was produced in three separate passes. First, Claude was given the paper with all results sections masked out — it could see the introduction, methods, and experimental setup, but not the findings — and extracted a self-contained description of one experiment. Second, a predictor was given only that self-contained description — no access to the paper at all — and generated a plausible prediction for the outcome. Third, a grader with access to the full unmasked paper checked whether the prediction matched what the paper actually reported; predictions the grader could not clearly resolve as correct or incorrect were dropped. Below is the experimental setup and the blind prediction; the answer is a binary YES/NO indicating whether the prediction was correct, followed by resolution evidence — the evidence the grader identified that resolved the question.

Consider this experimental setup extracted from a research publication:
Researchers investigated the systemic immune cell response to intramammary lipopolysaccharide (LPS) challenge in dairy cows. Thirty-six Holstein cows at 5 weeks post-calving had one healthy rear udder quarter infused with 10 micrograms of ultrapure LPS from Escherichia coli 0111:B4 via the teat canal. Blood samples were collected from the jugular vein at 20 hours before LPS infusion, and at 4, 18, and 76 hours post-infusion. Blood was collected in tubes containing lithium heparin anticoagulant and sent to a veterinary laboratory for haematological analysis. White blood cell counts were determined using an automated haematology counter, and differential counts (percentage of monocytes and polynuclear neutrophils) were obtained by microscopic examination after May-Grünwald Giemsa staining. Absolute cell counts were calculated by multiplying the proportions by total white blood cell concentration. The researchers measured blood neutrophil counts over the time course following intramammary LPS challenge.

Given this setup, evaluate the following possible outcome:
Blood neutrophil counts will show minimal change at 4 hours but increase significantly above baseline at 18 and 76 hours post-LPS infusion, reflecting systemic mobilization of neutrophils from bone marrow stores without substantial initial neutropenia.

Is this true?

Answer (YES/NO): NO